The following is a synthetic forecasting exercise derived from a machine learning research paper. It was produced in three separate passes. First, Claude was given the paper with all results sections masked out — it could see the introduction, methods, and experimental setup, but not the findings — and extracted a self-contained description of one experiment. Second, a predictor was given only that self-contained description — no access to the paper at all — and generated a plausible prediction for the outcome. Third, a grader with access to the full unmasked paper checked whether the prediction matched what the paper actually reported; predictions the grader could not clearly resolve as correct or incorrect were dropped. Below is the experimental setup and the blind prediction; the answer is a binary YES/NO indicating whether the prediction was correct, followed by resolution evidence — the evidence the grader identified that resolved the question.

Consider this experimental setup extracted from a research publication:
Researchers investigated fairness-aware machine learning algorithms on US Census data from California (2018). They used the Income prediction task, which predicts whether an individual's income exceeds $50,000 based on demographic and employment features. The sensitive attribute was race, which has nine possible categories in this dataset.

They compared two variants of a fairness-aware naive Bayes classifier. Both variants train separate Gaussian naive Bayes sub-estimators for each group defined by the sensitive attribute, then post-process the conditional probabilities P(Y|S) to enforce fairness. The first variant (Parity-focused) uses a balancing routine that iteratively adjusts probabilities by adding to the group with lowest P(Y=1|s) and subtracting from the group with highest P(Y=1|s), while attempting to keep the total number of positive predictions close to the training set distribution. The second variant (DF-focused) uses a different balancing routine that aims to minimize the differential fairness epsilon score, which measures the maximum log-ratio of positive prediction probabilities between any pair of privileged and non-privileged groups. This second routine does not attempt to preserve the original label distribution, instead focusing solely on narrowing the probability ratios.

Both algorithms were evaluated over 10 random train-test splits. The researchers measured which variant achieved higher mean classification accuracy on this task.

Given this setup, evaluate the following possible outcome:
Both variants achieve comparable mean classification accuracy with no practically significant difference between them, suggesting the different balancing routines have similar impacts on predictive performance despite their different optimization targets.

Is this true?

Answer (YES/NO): NO